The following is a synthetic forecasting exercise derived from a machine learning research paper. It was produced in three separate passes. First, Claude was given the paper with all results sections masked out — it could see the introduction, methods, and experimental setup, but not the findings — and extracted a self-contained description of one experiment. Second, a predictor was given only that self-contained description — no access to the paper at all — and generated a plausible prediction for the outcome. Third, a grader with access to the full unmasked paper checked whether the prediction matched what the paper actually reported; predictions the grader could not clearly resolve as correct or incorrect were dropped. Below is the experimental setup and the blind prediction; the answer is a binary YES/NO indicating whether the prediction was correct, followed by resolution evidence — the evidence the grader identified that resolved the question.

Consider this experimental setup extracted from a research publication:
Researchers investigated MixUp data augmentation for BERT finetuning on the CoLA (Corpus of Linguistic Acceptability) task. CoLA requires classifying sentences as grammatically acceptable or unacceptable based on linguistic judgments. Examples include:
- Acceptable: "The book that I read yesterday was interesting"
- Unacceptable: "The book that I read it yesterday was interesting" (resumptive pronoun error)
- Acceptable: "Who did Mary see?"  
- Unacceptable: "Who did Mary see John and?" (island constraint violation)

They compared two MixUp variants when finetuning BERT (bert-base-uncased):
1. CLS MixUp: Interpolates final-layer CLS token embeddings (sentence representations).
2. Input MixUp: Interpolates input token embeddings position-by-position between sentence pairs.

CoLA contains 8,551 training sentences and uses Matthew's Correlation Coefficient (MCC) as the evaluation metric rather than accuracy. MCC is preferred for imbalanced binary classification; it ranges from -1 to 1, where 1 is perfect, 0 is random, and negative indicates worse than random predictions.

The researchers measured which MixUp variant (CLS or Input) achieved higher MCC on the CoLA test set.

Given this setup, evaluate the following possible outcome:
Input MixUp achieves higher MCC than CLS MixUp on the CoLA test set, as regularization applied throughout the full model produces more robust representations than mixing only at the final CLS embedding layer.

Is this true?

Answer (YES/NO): NO